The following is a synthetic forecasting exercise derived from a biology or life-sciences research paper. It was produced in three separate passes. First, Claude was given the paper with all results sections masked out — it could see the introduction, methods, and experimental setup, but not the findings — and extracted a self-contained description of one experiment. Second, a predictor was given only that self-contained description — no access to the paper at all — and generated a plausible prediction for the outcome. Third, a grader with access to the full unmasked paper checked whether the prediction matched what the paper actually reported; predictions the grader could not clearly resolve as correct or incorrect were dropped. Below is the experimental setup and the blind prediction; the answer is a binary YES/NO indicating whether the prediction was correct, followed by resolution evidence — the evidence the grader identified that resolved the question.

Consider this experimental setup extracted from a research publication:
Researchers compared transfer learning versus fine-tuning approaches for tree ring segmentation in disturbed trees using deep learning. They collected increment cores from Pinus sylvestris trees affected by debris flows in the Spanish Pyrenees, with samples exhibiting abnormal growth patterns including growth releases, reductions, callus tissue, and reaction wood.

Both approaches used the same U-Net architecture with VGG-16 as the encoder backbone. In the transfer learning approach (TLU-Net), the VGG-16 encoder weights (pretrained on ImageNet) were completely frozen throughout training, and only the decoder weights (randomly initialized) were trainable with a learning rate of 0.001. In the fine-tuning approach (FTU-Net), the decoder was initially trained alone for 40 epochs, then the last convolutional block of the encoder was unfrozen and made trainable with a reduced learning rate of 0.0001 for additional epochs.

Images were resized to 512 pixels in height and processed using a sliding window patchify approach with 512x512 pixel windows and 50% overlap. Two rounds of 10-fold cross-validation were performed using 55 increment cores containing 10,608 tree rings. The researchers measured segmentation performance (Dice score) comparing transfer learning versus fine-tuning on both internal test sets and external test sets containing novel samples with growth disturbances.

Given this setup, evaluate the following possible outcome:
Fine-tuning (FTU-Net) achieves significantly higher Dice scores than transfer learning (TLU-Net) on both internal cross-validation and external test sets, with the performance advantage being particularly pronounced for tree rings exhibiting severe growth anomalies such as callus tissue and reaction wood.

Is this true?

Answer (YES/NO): NO